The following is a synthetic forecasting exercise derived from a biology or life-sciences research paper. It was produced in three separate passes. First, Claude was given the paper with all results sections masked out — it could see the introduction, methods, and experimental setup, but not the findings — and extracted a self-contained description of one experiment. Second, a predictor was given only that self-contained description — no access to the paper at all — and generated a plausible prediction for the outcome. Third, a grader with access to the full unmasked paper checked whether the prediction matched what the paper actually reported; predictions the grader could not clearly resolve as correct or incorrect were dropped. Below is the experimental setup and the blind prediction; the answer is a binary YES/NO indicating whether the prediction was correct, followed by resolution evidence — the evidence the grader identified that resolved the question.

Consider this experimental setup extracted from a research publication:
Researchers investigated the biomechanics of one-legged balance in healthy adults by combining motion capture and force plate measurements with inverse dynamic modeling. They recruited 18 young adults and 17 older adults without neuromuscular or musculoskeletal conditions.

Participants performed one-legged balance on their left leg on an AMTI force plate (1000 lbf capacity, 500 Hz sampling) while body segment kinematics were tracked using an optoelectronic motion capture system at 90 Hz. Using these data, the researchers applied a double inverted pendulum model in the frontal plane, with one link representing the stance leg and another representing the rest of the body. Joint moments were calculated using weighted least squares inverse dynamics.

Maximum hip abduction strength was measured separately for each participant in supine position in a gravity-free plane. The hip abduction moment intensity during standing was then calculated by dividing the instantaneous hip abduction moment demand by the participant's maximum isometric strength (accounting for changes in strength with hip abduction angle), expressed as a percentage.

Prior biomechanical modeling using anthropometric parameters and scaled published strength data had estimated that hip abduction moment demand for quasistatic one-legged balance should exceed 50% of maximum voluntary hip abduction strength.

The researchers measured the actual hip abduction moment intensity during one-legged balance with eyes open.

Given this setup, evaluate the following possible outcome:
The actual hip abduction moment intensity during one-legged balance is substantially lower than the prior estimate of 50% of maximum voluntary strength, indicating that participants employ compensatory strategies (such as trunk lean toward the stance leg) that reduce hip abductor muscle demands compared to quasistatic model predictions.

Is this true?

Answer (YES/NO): NO